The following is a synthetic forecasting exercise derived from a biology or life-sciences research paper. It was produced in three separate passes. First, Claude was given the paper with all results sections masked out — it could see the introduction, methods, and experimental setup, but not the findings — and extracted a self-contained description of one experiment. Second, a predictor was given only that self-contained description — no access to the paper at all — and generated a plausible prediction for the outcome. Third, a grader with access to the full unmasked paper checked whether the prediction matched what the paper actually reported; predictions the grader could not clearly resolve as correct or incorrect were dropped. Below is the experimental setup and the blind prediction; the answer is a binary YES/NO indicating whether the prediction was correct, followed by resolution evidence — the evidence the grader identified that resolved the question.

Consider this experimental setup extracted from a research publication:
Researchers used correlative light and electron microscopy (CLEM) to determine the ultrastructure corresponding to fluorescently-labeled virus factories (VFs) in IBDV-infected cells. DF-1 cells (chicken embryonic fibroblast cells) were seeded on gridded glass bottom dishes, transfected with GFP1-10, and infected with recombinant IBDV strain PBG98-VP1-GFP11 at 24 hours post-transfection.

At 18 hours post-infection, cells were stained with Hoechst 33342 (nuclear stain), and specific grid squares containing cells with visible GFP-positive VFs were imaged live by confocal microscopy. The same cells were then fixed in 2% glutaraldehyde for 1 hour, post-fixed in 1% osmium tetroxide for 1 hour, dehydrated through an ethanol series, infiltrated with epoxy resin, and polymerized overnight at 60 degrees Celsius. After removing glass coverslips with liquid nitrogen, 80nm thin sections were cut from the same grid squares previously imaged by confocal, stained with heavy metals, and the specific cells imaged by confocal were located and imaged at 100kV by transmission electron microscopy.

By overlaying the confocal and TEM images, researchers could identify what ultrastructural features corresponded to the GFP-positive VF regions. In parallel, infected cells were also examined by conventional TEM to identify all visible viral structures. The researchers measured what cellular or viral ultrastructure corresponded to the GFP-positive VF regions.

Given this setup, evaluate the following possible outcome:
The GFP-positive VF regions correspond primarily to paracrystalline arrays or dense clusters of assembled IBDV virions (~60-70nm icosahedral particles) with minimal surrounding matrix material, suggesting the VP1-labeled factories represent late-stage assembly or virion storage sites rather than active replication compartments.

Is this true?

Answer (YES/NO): NO